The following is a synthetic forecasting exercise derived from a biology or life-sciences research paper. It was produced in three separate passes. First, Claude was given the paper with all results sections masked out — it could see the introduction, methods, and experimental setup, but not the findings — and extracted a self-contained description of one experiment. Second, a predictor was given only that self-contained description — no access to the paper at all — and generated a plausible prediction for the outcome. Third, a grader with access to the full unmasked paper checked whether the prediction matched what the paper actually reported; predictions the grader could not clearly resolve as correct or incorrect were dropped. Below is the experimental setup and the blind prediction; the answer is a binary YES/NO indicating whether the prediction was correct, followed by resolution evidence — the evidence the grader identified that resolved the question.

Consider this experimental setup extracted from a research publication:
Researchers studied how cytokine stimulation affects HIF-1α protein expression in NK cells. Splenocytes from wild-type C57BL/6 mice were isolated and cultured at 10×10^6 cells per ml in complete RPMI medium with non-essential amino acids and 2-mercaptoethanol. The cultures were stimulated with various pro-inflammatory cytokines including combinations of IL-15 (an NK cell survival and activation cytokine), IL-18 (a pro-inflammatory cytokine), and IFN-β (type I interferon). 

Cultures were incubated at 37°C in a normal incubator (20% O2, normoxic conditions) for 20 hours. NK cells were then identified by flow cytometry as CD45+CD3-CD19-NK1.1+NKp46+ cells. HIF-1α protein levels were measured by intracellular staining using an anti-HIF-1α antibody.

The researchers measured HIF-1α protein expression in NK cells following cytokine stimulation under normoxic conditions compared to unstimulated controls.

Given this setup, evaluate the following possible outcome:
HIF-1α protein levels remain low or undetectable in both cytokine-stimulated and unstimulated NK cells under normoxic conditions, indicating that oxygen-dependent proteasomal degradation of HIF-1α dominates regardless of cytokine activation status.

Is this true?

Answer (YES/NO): NO